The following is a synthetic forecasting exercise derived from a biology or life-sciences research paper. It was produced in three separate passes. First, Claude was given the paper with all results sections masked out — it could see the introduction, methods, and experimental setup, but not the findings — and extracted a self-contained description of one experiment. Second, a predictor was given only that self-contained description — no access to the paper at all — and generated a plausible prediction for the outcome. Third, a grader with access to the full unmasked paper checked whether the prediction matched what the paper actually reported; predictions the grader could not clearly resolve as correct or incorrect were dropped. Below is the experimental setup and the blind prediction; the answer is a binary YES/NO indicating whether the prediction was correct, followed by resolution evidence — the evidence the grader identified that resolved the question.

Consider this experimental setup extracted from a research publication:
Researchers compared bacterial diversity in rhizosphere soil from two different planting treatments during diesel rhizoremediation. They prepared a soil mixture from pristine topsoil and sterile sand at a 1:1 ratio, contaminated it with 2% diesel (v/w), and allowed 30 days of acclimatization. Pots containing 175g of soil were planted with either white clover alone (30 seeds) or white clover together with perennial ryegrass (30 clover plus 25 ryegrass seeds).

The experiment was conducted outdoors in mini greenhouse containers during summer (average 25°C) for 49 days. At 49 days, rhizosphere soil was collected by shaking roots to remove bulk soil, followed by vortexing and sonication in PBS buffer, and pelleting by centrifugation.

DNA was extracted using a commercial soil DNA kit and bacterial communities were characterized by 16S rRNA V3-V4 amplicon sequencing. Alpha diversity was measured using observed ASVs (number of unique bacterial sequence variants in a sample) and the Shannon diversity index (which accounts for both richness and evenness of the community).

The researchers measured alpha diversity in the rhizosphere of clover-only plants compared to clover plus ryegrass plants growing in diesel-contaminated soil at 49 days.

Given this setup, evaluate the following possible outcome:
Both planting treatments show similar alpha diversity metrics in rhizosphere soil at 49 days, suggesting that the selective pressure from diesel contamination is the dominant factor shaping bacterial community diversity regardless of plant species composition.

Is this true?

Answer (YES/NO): NO